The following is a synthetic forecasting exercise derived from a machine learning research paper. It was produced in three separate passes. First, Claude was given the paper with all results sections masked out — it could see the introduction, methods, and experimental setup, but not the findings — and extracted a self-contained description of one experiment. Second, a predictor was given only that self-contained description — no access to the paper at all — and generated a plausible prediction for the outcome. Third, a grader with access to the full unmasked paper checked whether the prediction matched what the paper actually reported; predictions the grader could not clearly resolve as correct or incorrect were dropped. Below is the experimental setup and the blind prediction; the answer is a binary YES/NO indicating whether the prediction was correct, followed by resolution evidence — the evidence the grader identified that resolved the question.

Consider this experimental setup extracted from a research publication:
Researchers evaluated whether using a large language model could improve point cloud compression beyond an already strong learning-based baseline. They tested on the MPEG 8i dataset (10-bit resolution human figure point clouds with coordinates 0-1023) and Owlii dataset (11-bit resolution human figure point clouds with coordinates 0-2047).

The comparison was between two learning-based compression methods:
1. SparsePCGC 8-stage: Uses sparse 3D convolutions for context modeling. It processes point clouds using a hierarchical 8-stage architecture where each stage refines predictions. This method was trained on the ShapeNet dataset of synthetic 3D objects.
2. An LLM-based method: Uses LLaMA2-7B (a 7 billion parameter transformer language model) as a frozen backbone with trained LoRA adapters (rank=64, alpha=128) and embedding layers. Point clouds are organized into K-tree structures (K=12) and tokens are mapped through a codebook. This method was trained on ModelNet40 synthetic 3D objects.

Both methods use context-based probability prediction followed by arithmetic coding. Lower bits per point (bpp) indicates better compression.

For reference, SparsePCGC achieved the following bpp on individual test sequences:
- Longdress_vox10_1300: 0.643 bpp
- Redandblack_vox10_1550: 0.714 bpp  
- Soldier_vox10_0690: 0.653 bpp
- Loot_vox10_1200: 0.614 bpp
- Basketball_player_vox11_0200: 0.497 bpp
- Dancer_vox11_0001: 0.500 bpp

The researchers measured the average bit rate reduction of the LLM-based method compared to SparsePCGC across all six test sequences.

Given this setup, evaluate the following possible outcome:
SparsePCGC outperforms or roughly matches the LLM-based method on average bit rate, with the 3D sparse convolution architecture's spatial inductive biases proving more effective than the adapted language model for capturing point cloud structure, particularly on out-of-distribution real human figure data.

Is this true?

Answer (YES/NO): NO